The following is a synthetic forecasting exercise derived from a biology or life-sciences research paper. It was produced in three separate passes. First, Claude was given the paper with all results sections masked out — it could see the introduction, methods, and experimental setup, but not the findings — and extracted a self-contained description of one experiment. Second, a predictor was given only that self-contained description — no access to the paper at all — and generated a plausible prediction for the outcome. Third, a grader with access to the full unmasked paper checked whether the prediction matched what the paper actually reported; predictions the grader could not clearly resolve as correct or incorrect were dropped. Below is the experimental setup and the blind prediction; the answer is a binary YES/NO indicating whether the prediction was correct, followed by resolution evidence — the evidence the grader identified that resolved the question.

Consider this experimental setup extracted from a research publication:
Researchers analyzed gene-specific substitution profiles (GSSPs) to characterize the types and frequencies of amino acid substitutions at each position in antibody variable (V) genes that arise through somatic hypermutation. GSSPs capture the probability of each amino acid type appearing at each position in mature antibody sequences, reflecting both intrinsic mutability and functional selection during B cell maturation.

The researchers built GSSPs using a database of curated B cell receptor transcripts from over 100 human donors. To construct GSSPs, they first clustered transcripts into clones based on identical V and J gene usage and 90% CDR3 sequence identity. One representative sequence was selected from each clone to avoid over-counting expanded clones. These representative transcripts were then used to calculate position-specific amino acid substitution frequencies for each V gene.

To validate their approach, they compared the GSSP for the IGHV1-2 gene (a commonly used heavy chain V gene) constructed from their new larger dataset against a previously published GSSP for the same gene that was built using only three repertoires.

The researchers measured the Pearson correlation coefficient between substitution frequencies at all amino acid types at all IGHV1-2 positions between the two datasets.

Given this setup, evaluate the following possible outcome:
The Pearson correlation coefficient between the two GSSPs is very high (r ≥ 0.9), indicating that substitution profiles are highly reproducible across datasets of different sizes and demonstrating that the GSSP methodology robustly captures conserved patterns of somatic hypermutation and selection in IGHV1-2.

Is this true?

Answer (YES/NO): YES